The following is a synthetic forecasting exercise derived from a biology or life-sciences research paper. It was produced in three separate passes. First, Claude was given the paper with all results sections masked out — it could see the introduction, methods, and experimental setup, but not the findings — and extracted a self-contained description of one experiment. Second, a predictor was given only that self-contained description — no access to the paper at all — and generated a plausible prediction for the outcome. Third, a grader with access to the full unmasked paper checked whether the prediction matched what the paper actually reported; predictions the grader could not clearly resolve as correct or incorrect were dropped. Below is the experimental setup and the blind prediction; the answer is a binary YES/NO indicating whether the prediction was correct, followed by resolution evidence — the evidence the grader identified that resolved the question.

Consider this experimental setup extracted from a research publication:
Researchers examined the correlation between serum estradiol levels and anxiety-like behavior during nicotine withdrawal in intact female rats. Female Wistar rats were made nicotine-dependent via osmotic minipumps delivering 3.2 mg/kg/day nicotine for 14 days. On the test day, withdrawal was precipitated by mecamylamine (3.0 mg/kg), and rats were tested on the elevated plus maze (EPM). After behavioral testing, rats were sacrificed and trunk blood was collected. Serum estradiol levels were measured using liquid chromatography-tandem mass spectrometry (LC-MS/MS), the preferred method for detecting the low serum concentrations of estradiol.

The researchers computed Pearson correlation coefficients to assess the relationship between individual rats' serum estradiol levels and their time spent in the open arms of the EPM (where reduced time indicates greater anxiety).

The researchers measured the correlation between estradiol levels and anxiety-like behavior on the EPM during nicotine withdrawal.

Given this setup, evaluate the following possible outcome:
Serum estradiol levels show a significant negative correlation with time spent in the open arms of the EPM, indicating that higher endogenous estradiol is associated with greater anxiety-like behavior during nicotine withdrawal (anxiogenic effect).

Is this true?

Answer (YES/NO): YES